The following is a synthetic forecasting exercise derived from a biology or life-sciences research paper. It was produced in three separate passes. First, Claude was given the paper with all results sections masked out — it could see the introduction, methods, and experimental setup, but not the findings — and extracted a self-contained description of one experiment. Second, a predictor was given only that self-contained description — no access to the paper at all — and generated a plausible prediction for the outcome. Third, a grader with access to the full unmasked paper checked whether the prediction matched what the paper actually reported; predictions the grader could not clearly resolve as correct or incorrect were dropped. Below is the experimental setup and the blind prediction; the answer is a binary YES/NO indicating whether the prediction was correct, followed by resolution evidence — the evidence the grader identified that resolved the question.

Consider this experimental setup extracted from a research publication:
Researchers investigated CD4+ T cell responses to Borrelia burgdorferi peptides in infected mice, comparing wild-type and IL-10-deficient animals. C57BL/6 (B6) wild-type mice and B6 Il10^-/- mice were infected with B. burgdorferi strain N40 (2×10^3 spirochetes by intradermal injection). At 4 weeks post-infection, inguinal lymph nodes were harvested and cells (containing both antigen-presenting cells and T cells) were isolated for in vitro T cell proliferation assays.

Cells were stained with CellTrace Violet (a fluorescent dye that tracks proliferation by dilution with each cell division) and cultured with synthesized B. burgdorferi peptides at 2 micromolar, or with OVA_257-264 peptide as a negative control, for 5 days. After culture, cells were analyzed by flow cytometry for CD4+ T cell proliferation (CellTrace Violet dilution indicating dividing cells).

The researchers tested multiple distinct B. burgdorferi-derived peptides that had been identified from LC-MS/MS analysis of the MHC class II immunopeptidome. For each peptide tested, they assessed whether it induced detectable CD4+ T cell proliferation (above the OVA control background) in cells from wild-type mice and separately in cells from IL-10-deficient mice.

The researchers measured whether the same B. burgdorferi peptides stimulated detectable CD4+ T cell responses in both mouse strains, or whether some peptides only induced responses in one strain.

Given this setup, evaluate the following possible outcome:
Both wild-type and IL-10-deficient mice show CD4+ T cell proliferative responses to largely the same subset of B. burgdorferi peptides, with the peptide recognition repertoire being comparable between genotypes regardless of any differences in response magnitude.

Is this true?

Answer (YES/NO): NO